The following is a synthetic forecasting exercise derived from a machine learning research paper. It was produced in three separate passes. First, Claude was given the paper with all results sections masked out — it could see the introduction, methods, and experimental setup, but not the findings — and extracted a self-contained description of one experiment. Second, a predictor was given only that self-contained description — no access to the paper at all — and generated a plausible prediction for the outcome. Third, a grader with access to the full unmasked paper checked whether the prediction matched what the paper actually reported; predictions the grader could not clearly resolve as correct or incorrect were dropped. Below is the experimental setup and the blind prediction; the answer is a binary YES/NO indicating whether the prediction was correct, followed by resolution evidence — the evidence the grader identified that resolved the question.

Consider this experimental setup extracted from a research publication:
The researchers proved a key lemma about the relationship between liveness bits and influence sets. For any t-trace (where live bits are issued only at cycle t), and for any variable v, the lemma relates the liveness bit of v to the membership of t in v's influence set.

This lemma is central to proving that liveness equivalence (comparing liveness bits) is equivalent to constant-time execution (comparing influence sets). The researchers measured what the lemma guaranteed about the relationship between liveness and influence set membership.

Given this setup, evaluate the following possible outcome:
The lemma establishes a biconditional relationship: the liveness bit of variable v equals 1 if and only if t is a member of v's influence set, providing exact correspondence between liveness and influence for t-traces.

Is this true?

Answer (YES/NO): NO